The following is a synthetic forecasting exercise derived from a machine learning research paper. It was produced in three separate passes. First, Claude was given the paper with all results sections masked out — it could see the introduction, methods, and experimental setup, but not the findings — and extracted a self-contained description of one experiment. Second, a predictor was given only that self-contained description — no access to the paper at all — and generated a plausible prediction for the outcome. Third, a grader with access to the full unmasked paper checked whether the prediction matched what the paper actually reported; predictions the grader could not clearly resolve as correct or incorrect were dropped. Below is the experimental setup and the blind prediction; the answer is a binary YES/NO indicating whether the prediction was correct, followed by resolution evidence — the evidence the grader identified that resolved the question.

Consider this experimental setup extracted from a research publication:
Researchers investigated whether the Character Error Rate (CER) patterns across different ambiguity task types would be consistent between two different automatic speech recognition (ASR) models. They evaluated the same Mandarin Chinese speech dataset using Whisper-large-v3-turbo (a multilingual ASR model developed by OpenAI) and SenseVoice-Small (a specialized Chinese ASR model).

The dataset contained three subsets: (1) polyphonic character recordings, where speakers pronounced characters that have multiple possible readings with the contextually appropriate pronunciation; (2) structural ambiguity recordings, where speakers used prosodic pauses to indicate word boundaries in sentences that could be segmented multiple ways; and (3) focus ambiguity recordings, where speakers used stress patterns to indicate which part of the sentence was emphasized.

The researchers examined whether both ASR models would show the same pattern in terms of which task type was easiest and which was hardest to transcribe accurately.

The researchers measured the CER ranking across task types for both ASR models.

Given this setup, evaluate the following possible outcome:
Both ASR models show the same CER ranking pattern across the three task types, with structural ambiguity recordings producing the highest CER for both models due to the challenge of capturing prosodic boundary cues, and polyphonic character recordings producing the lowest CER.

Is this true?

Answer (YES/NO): NO